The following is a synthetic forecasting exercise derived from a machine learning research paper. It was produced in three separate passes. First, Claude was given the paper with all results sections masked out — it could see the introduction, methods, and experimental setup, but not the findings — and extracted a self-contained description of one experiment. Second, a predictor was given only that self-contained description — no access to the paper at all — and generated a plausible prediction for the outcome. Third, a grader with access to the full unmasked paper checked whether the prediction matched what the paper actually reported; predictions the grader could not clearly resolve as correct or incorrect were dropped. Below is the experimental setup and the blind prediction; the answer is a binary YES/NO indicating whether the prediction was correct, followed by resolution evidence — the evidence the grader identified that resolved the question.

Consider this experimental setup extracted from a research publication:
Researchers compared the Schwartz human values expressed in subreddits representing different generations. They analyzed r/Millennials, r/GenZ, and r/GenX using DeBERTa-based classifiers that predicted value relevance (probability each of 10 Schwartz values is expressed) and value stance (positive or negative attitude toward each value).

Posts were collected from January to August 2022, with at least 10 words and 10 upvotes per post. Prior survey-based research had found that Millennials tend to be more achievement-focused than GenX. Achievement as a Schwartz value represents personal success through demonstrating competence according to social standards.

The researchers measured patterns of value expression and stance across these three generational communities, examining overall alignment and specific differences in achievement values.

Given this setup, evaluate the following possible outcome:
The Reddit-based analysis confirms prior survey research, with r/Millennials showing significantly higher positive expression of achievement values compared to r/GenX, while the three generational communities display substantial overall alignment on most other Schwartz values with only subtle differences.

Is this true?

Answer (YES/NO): NO